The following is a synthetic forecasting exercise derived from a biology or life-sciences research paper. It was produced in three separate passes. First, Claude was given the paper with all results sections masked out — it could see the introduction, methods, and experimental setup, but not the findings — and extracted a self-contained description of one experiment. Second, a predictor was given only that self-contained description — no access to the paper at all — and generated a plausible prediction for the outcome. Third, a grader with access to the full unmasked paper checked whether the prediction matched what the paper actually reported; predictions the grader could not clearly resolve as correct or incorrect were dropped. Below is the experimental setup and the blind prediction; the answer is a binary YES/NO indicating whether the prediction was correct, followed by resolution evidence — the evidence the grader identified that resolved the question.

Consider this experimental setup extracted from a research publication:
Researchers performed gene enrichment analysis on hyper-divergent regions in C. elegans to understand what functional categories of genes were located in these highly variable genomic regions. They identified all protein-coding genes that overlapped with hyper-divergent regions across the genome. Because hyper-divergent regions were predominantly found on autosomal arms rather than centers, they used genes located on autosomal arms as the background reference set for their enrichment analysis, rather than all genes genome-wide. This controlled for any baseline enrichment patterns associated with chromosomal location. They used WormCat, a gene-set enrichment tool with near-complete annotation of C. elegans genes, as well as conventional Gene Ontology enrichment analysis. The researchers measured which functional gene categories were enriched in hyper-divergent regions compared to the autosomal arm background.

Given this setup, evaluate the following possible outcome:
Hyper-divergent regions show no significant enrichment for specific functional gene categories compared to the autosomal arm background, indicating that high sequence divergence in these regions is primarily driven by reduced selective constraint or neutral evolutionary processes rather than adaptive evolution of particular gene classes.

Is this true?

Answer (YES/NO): NO